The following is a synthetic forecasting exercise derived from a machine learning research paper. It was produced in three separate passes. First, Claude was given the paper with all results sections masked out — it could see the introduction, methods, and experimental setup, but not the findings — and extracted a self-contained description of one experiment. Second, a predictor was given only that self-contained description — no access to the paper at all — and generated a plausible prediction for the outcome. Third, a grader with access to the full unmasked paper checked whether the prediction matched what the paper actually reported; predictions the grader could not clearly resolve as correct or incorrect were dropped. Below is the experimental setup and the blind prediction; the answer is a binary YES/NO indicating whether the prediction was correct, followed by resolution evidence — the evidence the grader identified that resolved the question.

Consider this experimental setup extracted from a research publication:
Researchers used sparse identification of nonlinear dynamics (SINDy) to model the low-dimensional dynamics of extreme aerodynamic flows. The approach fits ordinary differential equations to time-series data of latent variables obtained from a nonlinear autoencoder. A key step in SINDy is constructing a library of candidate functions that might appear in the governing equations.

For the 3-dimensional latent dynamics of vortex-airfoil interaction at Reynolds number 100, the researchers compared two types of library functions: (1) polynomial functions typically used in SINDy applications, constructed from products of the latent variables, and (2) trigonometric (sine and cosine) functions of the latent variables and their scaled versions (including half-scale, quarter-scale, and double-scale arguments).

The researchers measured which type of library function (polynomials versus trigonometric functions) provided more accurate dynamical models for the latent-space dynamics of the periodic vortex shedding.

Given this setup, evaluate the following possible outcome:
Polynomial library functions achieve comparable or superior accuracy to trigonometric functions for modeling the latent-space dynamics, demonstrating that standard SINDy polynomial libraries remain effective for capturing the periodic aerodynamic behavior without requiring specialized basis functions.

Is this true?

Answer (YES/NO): NO